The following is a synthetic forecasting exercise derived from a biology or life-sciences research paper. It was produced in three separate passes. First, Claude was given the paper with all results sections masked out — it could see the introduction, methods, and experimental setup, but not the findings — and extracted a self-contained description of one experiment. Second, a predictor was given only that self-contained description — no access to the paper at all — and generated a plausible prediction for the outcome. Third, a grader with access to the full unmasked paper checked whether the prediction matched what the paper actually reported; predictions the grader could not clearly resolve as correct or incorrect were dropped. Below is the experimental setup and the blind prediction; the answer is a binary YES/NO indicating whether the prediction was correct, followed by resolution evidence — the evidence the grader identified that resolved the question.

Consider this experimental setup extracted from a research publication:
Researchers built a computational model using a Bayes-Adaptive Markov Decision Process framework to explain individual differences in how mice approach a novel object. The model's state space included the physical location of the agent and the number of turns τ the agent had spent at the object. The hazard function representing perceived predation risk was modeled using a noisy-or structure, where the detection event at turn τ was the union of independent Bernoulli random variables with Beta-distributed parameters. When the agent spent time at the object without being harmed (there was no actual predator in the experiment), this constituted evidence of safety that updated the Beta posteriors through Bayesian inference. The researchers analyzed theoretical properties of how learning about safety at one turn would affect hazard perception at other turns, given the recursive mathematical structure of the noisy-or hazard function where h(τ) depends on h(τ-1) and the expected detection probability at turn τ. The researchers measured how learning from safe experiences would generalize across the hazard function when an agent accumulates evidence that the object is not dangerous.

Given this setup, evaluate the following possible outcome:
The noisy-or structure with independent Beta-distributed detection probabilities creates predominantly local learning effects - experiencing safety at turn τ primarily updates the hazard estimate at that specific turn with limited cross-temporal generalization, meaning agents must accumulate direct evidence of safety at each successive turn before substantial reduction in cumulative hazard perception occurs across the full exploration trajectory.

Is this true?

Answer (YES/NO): NO